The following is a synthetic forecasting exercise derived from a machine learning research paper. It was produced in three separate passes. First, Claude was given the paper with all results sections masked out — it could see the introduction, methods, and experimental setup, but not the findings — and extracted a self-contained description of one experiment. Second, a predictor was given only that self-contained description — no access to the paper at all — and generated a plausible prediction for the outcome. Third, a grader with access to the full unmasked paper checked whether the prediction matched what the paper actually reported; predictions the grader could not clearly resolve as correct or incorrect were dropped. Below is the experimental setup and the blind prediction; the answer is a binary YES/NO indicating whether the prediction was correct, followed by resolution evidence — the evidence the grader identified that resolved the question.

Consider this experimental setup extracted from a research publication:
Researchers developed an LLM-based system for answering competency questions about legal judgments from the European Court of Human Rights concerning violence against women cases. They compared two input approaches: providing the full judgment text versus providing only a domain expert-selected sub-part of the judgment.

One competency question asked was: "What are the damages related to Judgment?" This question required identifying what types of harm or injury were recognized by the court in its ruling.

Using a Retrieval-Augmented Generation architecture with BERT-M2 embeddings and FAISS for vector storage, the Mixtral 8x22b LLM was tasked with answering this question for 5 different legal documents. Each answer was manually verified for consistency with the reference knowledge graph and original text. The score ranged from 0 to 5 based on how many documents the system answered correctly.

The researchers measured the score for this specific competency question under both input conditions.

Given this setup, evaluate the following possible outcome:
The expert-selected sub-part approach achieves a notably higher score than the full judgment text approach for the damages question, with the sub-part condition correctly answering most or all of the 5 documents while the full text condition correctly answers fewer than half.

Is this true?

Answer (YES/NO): YES